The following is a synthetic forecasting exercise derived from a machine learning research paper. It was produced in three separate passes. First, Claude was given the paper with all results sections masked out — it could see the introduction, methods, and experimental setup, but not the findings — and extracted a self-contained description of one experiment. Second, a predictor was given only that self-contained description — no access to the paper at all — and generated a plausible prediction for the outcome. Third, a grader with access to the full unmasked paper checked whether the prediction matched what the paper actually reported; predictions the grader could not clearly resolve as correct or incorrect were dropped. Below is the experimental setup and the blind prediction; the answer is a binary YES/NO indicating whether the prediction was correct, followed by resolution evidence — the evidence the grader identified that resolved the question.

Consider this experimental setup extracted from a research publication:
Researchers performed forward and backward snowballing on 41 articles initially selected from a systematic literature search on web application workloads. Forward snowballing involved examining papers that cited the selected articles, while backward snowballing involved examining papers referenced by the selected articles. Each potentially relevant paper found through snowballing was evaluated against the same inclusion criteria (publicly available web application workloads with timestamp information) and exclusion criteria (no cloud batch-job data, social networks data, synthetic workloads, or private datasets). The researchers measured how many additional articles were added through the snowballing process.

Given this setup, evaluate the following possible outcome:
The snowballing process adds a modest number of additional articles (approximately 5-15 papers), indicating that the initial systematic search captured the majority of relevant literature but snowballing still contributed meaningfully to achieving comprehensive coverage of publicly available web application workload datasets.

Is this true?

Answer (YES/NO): NO